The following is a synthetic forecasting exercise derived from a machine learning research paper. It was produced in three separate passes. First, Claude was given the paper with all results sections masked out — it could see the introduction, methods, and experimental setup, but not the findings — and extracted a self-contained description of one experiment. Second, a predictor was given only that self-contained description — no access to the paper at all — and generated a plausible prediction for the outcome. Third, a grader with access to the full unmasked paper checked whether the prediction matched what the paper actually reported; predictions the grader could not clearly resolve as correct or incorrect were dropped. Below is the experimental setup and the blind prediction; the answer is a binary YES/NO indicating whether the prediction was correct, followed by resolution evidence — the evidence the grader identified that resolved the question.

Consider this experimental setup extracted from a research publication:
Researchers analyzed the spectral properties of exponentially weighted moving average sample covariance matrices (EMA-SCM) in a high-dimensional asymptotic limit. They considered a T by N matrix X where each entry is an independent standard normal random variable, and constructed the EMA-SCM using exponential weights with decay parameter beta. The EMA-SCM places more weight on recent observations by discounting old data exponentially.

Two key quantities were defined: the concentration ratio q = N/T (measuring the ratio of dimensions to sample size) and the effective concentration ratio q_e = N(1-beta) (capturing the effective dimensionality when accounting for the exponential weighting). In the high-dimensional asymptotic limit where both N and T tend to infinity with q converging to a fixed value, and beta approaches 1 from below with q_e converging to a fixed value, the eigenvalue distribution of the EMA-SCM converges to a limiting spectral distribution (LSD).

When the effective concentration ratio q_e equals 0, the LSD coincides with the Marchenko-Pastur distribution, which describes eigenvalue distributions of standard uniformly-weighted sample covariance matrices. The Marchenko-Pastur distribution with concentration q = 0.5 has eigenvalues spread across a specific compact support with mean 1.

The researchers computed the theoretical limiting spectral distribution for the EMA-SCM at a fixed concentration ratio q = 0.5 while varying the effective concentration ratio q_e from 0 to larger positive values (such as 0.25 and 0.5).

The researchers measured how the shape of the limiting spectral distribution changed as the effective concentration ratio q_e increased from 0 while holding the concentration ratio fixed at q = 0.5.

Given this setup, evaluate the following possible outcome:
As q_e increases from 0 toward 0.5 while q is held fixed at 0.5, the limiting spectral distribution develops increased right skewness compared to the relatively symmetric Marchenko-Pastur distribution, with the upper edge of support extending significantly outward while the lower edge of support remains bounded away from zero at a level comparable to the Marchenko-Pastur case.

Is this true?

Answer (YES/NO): NO